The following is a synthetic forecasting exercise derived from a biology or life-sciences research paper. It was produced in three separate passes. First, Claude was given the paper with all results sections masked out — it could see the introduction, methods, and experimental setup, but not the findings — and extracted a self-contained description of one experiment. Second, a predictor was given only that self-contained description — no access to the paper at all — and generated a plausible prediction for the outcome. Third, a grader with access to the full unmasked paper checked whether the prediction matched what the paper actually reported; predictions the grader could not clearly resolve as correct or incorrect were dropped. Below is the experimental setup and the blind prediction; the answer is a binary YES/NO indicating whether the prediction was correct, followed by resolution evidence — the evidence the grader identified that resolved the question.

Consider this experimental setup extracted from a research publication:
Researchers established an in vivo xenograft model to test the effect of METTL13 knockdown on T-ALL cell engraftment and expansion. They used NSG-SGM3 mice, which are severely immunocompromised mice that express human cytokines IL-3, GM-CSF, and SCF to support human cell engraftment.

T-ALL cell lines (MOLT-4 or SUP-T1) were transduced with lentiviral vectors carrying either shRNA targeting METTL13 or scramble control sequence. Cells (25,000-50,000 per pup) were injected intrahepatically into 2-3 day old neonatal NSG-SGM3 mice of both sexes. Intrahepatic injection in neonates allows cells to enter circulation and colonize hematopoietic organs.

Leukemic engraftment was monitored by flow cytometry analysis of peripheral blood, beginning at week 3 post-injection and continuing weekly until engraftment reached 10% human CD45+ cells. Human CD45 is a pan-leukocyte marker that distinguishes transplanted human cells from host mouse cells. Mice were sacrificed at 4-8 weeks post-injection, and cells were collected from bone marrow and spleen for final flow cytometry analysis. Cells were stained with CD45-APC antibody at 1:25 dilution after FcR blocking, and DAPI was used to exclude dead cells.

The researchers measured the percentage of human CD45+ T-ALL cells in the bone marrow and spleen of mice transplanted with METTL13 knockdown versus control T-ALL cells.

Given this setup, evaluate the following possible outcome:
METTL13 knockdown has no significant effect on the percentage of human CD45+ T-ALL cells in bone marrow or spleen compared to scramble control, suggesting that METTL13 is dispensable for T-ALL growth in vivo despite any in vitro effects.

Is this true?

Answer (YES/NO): NO